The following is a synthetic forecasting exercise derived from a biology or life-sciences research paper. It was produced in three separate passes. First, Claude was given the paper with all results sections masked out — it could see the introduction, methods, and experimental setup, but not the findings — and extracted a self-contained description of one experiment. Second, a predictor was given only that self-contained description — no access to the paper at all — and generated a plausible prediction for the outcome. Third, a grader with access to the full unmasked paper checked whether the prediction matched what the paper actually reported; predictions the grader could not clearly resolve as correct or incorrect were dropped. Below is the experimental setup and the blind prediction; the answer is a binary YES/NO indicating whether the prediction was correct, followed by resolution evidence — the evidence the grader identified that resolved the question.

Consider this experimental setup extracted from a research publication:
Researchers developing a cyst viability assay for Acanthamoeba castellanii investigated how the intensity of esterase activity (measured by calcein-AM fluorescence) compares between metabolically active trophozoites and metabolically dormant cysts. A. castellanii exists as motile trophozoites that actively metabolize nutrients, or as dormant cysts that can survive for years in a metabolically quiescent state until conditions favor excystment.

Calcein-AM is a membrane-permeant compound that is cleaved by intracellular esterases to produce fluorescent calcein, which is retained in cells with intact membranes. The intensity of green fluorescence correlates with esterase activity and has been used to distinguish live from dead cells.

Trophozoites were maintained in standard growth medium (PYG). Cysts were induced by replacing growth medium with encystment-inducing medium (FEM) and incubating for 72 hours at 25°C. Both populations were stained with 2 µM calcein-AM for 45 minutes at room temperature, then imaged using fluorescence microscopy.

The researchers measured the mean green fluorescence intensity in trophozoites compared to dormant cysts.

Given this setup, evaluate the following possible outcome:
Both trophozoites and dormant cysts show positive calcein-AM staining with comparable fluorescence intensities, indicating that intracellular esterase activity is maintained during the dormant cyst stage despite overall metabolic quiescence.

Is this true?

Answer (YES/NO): NO